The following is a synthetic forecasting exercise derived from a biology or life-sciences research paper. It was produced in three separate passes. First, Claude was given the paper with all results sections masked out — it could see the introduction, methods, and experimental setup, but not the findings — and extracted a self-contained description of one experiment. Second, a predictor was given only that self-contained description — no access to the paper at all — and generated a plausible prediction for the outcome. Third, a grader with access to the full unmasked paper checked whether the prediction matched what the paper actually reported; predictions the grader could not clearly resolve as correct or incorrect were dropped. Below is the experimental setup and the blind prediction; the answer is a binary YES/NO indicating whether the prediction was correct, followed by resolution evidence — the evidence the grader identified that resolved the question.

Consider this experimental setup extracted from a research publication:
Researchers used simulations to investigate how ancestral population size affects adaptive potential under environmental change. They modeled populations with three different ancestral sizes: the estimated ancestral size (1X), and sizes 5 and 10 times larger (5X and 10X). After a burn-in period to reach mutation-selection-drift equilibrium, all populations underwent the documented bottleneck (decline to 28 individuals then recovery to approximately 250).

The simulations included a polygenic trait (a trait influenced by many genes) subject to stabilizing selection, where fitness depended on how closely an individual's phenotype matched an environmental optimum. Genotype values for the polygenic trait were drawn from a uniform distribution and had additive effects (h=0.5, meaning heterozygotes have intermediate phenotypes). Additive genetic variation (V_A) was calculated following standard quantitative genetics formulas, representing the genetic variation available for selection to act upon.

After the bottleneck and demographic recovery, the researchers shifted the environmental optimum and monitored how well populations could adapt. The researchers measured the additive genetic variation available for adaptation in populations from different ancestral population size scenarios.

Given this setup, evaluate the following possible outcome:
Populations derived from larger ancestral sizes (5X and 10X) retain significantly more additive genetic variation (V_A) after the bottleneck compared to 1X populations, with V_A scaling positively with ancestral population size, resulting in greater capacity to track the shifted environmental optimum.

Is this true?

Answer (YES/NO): YES